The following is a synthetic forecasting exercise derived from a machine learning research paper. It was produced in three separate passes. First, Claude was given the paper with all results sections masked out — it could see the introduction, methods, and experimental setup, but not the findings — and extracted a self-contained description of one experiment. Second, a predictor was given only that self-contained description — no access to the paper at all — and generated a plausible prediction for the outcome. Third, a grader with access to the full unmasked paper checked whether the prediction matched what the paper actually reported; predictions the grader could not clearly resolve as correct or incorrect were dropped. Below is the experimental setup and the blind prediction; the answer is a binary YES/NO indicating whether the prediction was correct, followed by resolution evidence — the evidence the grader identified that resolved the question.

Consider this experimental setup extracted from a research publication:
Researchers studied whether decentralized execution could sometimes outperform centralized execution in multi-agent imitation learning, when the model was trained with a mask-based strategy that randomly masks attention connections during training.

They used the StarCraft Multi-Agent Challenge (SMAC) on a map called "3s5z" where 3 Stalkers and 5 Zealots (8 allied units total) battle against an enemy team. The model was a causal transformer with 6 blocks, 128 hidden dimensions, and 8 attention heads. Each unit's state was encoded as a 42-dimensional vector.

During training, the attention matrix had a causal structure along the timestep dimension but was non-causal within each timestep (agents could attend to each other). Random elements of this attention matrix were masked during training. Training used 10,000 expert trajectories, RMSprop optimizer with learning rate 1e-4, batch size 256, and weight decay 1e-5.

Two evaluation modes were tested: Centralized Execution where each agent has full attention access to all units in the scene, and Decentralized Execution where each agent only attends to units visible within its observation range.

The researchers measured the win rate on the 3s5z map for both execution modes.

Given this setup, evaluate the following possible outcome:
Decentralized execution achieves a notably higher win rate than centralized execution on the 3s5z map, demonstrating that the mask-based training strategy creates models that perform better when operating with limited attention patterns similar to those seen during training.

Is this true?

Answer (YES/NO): NO